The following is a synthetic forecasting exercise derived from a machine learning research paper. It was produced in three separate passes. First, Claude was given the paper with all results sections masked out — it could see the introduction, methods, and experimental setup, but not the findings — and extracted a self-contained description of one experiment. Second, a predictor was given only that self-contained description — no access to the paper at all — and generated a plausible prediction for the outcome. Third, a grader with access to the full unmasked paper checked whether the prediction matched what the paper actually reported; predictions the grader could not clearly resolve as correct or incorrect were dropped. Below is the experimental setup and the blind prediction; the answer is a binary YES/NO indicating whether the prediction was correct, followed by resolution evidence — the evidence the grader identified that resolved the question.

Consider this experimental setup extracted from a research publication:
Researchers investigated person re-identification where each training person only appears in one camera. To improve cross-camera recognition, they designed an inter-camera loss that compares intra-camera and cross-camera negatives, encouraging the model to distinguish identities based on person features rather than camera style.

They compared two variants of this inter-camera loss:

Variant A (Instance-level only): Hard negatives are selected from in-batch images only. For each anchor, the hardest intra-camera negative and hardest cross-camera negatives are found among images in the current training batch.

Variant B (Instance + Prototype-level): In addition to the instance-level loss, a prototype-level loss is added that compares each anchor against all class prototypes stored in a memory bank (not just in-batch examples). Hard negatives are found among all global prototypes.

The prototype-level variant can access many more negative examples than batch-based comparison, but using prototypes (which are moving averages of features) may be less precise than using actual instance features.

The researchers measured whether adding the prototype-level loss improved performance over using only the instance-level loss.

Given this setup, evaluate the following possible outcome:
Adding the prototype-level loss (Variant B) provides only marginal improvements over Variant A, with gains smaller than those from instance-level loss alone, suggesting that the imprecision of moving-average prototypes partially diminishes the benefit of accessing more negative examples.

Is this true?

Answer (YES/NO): NO